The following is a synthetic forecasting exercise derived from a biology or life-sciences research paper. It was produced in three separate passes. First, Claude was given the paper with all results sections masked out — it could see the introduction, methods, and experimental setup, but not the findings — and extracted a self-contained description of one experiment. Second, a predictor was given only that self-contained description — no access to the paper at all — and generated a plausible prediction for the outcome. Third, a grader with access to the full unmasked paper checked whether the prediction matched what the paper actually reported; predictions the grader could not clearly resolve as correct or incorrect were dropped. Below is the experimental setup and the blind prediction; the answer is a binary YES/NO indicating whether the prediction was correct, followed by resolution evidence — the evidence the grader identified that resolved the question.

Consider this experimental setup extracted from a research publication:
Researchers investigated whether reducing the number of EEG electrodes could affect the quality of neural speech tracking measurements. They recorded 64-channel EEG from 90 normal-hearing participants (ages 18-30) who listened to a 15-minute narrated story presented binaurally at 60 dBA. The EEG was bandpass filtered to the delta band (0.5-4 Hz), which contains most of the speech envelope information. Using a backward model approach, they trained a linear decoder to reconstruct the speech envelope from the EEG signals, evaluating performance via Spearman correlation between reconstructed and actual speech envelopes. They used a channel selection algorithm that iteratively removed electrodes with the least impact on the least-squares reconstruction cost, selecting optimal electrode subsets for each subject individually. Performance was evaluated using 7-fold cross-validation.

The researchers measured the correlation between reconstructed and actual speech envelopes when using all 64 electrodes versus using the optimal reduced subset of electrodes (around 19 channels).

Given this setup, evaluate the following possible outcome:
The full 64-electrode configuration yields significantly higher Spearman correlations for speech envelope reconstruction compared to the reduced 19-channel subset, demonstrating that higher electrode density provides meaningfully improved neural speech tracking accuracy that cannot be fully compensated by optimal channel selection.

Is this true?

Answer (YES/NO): NO